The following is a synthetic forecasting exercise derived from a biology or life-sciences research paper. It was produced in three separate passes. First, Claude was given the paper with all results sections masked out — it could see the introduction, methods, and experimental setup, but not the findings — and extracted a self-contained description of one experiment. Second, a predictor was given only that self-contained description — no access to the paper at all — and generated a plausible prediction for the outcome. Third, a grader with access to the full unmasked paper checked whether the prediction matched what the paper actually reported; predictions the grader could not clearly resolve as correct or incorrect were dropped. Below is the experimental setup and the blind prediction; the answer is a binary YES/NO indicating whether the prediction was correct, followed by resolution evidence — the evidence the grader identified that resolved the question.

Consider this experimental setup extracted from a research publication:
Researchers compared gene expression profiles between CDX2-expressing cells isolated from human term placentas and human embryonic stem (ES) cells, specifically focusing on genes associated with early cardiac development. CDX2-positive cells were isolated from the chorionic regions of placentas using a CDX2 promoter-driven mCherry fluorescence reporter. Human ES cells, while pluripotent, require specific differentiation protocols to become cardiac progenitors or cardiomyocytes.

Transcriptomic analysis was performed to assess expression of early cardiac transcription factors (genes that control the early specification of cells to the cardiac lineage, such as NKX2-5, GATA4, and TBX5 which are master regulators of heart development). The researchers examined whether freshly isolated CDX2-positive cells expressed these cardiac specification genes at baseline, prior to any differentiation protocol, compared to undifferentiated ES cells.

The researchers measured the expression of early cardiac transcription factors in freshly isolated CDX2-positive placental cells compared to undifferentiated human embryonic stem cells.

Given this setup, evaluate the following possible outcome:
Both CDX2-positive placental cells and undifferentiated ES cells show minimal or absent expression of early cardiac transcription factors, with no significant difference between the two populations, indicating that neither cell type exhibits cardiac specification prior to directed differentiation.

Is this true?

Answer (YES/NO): NO